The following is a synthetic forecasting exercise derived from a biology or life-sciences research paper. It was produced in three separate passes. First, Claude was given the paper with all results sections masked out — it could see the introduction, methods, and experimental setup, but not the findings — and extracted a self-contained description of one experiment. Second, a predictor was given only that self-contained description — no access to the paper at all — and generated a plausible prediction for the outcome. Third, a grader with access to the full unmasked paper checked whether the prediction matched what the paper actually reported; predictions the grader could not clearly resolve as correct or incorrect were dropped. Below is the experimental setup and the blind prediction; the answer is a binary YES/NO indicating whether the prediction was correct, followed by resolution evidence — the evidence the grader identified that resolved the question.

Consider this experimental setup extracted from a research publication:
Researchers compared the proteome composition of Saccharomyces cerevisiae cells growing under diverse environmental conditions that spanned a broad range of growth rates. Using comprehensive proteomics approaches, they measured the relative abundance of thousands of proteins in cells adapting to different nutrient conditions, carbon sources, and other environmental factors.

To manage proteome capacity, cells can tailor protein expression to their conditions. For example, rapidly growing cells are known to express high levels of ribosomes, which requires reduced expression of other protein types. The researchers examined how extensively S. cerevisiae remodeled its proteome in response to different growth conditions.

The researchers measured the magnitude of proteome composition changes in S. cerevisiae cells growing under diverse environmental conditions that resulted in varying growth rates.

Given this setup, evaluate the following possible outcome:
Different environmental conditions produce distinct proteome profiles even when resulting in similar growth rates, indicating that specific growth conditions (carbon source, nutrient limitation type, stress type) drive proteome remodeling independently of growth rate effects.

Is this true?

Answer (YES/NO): NO